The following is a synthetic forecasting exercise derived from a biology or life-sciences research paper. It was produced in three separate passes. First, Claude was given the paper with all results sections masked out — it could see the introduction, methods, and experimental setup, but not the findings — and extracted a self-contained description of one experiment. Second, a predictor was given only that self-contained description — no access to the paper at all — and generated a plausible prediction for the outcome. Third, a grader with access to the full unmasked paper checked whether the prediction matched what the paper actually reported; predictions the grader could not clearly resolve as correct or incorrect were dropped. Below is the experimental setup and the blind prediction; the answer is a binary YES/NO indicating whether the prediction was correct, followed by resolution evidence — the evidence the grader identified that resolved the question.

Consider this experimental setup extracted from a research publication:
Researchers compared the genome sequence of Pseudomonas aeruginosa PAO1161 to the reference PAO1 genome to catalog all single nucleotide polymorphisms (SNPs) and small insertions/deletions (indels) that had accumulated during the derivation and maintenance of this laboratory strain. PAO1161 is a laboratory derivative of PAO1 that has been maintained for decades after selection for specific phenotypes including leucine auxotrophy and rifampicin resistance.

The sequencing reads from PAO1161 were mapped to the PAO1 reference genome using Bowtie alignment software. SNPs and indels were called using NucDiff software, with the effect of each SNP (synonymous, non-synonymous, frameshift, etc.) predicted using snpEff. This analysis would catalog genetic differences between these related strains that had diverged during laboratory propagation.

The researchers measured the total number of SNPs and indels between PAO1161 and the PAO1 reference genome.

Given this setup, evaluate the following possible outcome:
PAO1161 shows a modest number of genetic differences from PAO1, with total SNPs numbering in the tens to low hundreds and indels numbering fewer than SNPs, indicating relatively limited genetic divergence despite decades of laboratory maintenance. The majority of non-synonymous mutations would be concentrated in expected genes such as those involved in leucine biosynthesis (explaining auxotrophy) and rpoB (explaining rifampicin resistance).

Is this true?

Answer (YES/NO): NO